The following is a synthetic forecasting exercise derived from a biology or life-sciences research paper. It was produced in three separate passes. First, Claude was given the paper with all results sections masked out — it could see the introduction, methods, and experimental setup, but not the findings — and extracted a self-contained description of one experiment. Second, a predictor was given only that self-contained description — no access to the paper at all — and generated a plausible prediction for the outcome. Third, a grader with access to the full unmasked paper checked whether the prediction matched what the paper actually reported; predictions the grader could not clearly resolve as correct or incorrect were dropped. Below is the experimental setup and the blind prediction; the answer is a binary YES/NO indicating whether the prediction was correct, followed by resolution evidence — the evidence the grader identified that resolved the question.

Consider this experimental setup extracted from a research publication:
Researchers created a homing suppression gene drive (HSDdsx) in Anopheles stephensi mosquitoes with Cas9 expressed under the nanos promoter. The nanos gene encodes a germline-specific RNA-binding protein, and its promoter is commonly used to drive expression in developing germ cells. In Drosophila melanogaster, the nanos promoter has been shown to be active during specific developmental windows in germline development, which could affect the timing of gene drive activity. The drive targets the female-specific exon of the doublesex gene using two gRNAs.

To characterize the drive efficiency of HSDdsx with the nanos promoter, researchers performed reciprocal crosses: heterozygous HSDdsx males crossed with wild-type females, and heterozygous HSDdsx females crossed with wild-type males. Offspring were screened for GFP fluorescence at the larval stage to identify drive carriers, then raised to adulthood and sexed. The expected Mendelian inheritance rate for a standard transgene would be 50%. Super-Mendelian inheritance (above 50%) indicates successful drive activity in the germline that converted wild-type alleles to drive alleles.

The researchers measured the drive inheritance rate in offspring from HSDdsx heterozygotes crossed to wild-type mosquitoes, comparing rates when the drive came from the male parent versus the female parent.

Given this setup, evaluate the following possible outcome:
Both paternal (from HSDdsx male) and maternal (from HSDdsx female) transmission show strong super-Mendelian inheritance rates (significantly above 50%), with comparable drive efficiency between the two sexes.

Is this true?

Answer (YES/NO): NO